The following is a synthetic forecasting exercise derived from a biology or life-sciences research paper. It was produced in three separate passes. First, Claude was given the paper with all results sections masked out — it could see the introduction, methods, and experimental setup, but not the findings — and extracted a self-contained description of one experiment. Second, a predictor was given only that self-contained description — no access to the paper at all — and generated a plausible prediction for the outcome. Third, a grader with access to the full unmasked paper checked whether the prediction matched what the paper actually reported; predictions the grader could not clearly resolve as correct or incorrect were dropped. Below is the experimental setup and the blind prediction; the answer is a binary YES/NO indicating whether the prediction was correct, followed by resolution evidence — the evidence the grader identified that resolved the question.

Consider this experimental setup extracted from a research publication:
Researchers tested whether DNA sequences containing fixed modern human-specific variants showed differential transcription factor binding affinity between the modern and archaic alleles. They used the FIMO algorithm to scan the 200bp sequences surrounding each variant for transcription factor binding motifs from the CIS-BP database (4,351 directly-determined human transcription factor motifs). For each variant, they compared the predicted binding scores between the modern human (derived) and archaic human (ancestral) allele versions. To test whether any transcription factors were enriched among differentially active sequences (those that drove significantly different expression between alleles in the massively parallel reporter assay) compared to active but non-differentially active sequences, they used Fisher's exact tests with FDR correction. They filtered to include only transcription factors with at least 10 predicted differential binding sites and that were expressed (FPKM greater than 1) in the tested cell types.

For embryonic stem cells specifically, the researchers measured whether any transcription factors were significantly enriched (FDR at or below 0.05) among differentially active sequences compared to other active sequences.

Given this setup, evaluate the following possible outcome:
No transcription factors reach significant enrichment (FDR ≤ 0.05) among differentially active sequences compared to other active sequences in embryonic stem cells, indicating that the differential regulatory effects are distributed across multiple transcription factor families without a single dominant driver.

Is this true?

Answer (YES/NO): YES